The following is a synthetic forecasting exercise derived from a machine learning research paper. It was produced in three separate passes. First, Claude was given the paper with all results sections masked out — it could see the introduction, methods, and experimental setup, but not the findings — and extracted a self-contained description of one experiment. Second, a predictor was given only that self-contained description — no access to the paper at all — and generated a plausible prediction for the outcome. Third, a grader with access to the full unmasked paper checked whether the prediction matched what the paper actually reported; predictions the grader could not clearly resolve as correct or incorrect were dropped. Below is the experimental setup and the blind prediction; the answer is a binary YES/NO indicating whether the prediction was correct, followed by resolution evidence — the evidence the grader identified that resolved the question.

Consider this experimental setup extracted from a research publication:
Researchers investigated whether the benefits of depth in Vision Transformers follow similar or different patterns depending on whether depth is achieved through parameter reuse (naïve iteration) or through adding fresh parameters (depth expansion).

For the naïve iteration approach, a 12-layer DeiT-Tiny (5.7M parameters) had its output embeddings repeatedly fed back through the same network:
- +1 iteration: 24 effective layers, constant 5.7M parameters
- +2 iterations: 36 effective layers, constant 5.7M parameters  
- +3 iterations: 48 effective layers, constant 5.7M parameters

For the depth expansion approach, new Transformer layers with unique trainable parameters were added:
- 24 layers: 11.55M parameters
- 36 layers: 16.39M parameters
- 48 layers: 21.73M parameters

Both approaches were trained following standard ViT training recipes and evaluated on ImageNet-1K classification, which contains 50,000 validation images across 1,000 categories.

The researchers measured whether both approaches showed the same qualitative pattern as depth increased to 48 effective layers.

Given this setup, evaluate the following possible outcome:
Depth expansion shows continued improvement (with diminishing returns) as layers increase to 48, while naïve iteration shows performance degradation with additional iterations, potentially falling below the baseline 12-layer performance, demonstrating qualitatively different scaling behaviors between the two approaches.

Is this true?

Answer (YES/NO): NO